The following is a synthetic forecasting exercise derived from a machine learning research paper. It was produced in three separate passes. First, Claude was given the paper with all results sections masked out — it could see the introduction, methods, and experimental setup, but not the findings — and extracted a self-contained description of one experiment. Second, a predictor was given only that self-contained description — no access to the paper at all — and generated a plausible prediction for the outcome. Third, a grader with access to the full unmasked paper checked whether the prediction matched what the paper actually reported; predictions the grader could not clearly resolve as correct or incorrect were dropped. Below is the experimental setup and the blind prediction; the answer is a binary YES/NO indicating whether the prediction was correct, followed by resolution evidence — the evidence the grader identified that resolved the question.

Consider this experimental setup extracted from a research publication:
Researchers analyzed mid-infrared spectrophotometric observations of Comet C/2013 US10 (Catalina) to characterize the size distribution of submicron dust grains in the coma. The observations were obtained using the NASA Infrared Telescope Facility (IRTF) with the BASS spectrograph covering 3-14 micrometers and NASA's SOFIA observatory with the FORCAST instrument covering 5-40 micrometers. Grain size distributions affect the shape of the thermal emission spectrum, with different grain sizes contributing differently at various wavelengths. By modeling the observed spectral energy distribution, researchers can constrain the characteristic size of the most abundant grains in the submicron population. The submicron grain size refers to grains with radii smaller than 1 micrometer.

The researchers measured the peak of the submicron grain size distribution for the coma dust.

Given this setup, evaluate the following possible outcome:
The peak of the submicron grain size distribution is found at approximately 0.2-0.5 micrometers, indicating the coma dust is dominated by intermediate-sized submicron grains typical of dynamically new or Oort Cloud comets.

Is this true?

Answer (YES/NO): NO